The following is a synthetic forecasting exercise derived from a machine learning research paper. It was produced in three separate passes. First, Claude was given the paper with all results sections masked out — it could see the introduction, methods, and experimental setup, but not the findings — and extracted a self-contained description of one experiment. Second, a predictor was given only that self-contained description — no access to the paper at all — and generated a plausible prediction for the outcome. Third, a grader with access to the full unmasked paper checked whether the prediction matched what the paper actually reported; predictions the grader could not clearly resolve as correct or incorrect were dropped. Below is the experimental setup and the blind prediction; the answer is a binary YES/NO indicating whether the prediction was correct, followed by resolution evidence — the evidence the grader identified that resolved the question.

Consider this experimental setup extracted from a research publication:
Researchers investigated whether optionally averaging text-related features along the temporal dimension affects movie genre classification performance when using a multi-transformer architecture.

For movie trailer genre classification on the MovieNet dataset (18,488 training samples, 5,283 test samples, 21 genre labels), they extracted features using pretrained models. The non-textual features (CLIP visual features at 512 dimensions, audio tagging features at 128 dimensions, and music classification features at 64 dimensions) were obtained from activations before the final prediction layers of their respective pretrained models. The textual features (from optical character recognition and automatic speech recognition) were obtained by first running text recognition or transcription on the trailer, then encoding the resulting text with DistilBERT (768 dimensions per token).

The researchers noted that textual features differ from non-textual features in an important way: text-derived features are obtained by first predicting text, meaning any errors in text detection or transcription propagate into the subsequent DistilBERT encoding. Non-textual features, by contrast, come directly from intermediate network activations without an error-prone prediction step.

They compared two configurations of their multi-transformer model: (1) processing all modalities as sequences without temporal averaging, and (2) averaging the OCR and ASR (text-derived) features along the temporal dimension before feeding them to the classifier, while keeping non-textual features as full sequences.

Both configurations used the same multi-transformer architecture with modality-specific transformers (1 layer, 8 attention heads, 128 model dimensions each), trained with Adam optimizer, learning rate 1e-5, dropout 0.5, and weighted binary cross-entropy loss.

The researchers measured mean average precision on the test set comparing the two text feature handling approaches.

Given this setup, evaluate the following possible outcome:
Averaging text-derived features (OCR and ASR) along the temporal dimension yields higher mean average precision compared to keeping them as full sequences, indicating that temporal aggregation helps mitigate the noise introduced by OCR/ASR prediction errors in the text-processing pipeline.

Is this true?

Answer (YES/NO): YES